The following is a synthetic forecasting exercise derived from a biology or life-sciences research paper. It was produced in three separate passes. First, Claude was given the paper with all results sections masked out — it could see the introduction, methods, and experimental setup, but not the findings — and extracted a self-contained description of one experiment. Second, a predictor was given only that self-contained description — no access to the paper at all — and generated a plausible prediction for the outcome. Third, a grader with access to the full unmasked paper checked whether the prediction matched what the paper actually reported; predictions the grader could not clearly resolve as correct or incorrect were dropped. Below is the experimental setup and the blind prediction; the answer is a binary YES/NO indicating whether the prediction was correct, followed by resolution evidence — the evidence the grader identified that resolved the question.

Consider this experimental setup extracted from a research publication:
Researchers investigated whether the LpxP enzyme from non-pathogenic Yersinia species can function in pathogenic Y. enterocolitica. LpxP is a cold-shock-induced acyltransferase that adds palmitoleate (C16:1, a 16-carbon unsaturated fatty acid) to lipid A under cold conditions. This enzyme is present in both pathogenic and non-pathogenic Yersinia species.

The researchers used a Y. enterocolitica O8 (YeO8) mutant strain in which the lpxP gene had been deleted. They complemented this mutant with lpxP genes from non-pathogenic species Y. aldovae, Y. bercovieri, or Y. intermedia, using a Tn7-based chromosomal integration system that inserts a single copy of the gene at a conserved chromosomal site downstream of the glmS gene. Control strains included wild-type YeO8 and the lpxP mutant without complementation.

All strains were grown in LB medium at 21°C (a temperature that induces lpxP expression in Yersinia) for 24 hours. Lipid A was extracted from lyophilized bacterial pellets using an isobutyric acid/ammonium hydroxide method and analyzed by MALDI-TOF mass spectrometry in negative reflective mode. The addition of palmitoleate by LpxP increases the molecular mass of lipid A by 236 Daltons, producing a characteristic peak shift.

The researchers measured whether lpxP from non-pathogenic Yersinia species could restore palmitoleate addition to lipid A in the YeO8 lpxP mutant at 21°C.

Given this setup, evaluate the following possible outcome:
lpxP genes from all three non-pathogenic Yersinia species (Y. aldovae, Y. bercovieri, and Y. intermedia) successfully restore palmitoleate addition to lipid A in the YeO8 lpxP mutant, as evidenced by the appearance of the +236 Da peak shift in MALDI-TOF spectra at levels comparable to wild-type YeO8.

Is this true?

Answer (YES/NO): YES